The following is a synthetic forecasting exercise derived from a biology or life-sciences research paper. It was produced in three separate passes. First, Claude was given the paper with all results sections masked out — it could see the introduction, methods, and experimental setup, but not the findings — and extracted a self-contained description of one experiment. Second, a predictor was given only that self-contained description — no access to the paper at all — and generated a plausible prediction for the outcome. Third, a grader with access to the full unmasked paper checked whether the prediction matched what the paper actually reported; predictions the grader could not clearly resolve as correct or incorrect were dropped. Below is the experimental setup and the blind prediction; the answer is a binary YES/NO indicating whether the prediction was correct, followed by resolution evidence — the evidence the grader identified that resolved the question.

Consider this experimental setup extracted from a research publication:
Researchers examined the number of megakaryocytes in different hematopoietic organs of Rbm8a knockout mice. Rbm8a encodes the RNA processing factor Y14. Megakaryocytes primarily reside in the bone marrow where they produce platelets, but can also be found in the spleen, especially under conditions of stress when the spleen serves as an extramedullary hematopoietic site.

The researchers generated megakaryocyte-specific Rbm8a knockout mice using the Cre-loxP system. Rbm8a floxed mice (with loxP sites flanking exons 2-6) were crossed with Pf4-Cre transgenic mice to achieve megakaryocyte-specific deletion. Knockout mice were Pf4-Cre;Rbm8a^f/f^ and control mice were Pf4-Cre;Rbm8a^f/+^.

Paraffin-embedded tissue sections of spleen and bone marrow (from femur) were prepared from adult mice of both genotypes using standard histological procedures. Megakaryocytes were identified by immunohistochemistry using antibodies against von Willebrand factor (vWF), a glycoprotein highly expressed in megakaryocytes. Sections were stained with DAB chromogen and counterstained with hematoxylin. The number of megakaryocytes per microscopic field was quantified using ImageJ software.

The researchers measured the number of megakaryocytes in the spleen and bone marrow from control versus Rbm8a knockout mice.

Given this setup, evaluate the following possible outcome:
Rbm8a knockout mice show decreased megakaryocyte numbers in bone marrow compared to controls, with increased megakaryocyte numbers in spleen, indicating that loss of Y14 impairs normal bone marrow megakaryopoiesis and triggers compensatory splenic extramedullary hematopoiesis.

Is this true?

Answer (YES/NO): NO